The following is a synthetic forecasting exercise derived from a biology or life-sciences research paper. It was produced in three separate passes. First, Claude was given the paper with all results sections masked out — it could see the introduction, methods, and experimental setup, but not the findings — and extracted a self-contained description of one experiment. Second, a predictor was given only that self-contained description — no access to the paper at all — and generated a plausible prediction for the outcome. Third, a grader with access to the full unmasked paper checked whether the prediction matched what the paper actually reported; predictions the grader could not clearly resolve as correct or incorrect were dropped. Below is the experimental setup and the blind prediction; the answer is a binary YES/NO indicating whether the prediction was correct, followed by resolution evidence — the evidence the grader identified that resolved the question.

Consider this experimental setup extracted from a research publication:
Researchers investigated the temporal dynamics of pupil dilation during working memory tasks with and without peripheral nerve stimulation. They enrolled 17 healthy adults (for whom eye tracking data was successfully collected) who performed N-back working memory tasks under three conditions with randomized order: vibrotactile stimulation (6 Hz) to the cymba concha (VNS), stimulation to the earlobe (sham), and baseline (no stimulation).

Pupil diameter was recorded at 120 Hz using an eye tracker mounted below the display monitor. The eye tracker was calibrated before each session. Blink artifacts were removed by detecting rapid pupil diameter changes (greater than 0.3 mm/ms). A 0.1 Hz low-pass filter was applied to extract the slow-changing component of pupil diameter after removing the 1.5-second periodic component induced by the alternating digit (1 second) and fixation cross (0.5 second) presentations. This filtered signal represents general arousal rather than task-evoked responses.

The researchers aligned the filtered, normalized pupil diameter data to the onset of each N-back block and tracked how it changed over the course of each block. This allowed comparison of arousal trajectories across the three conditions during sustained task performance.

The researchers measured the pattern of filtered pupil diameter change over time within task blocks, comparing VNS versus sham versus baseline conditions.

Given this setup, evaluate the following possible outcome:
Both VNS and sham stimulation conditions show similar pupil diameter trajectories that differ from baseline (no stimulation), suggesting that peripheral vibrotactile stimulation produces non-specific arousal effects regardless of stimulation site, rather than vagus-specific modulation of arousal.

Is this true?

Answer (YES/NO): NO